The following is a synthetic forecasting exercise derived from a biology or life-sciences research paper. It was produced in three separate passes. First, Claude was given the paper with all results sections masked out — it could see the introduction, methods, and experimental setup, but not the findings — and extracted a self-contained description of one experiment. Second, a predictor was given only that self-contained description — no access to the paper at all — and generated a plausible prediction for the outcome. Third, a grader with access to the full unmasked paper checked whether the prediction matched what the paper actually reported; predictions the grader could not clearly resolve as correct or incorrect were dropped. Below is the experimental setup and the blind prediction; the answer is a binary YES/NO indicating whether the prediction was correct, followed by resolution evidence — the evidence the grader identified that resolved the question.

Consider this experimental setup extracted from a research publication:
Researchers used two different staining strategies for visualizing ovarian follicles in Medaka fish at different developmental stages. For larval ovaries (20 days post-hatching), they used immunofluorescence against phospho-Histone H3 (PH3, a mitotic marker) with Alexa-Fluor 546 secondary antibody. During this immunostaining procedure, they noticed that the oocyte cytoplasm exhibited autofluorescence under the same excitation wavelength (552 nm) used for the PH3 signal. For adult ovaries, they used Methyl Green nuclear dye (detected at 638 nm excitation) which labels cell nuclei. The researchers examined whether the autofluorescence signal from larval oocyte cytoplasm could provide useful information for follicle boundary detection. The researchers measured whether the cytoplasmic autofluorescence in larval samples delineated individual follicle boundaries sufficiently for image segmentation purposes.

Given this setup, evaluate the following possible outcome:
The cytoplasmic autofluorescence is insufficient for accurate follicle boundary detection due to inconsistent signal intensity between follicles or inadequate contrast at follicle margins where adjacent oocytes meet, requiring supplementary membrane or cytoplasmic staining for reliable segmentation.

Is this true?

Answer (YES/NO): NO